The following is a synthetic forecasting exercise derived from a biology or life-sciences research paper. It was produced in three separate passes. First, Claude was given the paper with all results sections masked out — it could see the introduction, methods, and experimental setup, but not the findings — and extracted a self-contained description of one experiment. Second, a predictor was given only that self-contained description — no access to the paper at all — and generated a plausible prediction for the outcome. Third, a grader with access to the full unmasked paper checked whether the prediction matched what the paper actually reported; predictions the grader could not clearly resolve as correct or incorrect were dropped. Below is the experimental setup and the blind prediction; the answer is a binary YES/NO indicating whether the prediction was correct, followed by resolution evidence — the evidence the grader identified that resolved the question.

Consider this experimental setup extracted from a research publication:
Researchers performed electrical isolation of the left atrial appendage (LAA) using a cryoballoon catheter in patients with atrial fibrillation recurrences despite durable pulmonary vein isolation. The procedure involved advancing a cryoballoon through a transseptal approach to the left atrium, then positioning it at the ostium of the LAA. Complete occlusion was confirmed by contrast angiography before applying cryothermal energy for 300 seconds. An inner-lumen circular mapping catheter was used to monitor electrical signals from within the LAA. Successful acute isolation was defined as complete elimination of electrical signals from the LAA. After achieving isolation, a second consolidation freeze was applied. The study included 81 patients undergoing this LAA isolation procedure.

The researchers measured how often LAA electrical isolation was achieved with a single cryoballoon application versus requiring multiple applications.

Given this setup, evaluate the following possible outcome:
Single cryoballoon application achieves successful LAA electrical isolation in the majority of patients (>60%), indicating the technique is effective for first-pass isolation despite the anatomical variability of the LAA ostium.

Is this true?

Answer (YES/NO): YES